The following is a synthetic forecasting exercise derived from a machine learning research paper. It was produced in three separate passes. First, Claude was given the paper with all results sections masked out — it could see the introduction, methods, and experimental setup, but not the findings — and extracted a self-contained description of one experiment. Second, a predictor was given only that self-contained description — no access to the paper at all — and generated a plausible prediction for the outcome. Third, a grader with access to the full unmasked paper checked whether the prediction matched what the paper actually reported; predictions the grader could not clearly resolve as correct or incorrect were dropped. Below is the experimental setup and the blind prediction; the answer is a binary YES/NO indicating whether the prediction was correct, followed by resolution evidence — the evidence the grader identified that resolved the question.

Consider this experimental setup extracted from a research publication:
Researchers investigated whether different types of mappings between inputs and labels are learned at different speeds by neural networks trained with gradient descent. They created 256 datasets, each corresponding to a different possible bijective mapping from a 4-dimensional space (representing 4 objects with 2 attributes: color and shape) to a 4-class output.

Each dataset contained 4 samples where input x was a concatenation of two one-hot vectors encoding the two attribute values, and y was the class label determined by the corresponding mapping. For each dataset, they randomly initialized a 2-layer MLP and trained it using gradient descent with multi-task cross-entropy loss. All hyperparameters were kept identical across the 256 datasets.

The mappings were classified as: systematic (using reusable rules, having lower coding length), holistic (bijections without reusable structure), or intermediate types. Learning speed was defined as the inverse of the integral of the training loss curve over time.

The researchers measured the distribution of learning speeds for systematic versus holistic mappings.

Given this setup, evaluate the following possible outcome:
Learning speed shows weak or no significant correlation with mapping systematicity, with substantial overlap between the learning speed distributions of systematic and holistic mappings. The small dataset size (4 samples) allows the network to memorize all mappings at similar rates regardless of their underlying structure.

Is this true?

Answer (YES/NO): NO